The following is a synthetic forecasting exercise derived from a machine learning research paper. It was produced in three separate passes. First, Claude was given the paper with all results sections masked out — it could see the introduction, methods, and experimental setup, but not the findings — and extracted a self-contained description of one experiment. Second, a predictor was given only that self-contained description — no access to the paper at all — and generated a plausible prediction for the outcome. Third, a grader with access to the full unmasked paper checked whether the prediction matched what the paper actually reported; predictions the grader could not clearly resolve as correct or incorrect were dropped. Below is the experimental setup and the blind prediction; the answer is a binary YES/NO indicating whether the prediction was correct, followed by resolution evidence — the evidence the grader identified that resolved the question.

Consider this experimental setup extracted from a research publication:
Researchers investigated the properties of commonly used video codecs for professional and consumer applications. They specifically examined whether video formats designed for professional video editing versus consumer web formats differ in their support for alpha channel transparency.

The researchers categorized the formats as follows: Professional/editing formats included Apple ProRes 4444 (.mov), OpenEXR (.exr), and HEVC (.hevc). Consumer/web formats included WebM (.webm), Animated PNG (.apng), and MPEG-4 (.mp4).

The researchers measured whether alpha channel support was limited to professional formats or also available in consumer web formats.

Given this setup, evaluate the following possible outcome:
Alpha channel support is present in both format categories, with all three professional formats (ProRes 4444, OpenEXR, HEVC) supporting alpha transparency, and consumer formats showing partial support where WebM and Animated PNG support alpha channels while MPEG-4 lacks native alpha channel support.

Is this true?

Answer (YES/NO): YES